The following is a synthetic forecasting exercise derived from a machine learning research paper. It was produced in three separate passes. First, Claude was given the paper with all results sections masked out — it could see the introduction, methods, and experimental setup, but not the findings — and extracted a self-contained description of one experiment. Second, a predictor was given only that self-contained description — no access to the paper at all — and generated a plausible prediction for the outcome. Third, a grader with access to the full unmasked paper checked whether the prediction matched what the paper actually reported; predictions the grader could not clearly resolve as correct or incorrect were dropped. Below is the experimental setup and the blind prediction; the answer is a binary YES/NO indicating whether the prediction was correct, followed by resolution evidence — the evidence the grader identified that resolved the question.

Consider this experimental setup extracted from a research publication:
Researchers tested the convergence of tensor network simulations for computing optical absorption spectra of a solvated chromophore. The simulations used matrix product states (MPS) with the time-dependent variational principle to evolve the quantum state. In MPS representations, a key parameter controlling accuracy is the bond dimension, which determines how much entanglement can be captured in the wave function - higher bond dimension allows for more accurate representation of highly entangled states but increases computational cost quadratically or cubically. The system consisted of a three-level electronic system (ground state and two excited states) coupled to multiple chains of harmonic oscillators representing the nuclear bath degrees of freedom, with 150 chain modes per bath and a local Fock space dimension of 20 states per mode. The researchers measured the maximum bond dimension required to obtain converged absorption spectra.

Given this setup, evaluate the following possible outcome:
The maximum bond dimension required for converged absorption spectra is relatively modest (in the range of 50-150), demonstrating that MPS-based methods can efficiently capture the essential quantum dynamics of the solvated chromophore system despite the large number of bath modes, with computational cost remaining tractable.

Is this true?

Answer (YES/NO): NO